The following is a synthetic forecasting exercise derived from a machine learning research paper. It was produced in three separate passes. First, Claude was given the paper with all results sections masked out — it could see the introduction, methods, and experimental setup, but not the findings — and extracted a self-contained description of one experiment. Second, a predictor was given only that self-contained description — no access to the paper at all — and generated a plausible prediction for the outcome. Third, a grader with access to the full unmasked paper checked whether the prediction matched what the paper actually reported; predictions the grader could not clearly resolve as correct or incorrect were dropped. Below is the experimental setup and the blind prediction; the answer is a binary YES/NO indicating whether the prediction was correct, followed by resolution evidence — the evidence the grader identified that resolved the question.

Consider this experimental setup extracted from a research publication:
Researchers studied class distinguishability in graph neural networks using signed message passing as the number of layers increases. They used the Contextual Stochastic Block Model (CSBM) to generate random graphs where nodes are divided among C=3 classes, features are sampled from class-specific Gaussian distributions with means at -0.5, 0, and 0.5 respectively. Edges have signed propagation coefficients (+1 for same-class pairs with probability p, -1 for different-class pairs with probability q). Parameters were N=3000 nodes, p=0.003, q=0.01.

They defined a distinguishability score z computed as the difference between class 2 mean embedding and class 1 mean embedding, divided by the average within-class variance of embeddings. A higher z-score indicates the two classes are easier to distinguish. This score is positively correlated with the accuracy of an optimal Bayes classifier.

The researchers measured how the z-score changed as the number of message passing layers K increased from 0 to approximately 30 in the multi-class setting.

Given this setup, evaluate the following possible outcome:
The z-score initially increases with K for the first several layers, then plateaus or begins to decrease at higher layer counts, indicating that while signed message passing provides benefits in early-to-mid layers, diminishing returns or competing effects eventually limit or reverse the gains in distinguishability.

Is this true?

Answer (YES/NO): YES